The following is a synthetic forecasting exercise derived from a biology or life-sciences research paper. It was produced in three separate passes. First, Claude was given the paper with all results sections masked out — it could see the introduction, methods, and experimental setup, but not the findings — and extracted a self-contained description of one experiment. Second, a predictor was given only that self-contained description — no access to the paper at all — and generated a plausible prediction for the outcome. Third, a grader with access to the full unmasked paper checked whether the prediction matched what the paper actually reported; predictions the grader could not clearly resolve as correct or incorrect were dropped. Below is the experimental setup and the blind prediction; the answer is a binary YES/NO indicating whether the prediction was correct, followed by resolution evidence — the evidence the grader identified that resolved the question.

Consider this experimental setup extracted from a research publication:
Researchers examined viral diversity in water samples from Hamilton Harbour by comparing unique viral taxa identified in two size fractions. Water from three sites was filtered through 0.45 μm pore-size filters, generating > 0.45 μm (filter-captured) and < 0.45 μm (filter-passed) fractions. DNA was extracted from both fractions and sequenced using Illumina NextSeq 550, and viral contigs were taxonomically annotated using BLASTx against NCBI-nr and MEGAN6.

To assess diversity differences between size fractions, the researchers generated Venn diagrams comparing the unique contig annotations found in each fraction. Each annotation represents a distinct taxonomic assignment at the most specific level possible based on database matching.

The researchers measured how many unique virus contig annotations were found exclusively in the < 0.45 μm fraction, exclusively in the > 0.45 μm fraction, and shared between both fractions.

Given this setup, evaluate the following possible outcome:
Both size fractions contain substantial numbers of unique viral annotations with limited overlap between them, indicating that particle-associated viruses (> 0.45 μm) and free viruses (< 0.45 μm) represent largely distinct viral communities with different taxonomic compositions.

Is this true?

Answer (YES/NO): NO